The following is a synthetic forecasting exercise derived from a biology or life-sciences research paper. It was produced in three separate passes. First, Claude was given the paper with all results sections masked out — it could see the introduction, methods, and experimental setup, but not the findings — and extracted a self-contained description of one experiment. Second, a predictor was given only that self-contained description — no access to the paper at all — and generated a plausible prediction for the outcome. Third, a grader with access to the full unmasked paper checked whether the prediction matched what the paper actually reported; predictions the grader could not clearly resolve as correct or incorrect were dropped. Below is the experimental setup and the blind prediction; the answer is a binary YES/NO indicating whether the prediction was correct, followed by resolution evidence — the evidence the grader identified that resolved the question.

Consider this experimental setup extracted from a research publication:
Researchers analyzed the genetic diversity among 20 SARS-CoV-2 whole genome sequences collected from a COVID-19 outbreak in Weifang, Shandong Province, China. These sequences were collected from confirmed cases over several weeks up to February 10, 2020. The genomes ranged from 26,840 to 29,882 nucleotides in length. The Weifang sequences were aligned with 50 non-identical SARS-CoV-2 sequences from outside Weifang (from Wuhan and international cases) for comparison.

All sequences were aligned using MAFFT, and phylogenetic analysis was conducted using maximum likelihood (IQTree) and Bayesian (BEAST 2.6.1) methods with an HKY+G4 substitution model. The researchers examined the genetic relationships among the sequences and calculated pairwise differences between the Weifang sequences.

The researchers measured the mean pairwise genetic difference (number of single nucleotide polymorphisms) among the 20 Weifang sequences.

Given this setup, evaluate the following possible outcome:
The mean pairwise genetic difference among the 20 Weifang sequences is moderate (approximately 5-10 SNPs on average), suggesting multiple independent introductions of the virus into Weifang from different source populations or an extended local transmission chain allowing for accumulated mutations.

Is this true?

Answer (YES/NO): NO